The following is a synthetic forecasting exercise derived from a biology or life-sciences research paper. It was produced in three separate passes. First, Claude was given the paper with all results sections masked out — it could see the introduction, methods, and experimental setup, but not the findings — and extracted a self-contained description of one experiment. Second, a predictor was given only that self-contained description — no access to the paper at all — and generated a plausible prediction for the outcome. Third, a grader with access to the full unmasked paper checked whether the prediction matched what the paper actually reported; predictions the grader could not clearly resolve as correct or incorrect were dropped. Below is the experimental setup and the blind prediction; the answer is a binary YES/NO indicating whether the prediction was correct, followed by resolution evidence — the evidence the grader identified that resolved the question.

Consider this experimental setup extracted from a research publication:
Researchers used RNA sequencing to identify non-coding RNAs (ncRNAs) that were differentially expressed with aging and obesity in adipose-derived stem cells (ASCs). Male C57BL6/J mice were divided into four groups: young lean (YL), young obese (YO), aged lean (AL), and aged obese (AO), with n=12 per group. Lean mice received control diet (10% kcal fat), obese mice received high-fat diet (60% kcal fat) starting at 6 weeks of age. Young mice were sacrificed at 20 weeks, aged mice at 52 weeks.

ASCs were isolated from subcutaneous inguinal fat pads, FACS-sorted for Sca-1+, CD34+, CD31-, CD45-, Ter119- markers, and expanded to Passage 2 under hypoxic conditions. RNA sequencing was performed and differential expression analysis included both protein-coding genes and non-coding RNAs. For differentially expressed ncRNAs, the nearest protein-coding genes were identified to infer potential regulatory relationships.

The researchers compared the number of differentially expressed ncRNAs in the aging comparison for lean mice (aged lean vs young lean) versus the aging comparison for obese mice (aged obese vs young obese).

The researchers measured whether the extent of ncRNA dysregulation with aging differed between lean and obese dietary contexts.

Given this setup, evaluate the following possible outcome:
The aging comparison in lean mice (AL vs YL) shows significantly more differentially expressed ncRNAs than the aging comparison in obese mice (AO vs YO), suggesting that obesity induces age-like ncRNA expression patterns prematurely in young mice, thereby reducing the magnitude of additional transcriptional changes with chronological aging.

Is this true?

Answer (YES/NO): NO